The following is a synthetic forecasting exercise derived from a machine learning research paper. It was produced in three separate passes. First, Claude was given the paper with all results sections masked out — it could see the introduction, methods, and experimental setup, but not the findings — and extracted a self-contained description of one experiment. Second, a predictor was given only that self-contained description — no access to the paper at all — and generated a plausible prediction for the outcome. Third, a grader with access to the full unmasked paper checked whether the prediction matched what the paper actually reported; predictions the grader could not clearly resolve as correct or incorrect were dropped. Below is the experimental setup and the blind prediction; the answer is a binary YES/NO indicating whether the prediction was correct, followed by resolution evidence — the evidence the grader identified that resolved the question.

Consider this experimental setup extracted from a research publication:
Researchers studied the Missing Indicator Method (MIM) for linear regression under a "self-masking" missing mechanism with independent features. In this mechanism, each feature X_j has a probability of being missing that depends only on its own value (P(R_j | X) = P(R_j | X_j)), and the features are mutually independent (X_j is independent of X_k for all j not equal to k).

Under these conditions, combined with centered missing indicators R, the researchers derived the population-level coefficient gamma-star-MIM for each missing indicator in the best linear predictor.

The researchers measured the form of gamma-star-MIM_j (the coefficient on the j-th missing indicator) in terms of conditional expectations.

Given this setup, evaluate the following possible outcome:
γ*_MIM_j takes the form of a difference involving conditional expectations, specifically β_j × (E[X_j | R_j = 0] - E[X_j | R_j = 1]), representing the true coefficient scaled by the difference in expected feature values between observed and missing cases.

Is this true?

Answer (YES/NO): NO